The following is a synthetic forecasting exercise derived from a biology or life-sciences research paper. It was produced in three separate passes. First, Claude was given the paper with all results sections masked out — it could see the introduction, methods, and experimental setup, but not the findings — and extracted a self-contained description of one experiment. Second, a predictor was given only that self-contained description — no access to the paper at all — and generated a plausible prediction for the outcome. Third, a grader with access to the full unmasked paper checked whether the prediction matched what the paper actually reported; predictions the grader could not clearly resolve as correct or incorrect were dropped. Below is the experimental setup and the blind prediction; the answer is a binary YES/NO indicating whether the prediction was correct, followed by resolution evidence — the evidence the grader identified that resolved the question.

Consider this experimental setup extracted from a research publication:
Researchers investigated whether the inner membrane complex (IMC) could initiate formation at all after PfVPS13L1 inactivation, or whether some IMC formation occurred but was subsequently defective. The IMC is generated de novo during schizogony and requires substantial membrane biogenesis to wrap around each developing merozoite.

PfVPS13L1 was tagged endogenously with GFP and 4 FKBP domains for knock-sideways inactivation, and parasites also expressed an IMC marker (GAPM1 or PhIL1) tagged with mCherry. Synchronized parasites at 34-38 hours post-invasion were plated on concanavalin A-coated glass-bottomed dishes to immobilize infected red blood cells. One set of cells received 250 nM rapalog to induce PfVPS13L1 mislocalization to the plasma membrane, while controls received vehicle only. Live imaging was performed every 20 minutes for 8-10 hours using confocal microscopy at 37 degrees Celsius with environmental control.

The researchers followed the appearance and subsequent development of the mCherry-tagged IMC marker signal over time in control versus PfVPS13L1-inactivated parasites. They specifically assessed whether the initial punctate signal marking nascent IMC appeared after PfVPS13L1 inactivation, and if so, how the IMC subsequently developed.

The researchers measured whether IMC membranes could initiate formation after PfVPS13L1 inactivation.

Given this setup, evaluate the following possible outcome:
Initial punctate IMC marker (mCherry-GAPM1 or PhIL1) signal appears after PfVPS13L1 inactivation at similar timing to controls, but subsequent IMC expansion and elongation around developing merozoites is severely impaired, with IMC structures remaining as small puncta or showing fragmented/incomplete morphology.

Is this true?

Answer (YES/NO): YES